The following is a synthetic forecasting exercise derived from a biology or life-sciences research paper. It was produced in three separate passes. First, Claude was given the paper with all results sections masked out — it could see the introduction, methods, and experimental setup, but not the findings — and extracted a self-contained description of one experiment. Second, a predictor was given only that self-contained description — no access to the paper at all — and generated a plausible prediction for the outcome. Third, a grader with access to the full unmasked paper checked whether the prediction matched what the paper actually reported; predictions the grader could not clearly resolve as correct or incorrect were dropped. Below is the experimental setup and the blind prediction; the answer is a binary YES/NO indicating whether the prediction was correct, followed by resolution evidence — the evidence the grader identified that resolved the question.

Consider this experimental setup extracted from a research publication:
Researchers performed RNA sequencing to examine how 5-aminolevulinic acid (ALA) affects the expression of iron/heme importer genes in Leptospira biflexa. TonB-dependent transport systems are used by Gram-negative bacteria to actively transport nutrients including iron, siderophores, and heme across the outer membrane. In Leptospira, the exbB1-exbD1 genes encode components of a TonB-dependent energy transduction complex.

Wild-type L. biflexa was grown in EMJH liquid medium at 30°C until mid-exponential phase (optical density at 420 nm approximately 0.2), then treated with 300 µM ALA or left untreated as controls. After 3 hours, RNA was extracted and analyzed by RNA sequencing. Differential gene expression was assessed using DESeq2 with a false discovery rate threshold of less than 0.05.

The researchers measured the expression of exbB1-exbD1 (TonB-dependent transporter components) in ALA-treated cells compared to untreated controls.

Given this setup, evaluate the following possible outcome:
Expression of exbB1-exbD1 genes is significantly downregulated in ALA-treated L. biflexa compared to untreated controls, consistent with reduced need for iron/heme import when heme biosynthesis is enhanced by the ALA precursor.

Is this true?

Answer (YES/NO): YES